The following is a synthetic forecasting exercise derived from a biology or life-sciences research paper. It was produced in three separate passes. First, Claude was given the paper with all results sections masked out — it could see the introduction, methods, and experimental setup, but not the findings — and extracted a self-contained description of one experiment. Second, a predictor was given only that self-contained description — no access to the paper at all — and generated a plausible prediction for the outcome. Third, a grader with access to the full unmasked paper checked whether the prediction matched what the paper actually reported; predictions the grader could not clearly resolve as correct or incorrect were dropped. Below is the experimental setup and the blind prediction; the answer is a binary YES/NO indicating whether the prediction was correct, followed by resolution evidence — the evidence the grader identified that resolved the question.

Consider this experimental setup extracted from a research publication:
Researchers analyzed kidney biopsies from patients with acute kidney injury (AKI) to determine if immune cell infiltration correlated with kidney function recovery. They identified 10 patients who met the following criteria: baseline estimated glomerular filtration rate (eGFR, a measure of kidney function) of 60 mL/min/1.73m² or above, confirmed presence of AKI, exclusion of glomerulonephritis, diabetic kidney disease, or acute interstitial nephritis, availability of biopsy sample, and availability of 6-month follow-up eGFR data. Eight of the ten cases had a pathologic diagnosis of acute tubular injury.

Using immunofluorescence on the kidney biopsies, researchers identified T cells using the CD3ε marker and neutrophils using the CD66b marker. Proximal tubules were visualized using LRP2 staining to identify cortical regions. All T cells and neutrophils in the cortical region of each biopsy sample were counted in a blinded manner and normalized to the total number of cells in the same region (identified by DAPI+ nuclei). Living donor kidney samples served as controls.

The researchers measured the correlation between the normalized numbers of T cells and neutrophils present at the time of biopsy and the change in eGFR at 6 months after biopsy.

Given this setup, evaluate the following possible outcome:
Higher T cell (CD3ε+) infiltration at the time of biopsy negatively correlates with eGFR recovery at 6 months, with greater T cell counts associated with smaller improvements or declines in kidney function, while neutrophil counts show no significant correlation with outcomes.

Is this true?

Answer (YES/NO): NO